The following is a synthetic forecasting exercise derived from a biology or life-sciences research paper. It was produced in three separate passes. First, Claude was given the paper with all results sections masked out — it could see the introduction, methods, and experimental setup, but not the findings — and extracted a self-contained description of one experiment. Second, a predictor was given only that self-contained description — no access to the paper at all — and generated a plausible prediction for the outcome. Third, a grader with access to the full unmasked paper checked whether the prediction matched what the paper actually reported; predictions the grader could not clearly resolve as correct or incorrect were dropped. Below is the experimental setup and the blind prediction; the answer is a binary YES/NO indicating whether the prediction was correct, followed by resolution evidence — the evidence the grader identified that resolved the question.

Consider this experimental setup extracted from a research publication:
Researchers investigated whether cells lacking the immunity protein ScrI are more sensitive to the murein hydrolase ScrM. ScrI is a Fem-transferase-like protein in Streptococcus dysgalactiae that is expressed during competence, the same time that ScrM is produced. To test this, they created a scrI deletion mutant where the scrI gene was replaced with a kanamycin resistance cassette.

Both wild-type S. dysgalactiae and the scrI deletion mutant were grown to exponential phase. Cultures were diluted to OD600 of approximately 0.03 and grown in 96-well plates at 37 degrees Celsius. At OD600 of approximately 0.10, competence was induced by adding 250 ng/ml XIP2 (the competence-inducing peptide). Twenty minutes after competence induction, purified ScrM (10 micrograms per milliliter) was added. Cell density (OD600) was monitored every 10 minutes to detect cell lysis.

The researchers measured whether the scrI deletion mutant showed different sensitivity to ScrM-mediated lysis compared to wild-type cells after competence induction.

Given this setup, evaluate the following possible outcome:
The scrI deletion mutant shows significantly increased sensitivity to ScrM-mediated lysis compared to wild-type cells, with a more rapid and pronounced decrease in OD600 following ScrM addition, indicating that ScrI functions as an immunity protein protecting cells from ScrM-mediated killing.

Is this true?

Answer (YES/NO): YES